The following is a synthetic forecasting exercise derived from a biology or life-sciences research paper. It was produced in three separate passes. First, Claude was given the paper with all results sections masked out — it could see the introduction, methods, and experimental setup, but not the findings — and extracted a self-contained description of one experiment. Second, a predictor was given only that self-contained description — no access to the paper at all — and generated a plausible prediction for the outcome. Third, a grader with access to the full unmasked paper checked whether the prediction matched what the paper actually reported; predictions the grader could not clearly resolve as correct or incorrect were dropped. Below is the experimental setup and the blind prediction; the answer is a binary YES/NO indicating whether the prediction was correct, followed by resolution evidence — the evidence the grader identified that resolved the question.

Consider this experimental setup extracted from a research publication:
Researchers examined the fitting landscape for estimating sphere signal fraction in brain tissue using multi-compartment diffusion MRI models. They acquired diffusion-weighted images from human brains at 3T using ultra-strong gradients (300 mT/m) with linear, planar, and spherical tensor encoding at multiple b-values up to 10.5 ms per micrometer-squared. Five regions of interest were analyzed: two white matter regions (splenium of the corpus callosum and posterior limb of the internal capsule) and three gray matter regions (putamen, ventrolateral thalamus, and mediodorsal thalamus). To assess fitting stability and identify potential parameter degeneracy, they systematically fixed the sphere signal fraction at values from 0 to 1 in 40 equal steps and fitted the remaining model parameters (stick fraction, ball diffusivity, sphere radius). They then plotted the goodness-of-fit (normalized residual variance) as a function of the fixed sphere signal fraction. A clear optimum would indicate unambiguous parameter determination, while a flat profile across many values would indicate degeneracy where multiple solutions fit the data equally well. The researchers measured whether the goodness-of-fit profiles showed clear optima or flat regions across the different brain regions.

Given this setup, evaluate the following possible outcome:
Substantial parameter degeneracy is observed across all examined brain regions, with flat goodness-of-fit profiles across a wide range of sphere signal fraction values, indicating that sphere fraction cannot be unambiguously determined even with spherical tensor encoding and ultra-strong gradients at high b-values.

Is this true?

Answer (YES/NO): NO